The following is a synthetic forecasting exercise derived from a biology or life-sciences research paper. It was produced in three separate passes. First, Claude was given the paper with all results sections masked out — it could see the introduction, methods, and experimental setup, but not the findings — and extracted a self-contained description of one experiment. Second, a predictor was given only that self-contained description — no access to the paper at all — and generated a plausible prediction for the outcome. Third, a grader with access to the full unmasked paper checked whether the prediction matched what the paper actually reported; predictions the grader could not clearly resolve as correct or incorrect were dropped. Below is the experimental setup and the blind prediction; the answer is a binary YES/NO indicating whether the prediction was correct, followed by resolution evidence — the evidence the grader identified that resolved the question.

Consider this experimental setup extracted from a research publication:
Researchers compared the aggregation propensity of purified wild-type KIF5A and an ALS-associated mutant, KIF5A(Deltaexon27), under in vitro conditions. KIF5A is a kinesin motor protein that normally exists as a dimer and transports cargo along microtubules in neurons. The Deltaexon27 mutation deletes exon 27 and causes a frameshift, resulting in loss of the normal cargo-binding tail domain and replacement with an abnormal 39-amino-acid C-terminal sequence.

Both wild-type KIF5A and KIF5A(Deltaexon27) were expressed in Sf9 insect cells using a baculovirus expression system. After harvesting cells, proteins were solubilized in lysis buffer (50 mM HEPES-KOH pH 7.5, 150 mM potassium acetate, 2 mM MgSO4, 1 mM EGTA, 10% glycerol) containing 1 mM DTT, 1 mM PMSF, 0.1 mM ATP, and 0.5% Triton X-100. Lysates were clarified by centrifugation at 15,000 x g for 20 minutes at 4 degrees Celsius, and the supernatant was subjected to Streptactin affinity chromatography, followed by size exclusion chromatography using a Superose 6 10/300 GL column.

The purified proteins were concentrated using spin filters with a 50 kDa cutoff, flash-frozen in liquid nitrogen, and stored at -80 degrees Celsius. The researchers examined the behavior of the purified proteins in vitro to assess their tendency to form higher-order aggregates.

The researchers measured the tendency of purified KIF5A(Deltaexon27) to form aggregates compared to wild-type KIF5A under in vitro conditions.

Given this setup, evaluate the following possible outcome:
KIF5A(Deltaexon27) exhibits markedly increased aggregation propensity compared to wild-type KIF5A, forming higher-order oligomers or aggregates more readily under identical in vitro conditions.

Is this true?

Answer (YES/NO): YES